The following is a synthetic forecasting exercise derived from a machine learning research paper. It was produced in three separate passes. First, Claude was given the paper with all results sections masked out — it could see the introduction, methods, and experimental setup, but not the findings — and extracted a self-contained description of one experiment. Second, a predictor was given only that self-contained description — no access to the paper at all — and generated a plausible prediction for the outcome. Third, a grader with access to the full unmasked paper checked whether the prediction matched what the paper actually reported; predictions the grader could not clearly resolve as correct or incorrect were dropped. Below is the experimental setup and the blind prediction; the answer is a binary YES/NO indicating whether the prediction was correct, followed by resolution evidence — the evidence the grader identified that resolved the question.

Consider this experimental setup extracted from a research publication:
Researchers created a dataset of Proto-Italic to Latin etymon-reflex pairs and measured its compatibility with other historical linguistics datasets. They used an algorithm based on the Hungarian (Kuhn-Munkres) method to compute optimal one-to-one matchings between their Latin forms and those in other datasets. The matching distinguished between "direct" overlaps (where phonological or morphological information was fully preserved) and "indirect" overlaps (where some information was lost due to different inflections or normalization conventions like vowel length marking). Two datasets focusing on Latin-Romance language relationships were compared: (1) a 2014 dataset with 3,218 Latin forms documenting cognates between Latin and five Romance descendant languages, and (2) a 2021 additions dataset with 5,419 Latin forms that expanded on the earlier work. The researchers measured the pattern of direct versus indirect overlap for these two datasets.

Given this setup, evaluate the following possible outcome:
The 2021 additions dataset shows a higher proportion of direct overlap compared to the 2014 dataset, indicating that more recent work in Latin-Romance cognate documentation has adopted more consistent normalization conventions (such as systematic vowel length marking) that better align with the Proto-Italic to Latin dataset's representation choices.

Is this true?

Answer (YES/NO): NO